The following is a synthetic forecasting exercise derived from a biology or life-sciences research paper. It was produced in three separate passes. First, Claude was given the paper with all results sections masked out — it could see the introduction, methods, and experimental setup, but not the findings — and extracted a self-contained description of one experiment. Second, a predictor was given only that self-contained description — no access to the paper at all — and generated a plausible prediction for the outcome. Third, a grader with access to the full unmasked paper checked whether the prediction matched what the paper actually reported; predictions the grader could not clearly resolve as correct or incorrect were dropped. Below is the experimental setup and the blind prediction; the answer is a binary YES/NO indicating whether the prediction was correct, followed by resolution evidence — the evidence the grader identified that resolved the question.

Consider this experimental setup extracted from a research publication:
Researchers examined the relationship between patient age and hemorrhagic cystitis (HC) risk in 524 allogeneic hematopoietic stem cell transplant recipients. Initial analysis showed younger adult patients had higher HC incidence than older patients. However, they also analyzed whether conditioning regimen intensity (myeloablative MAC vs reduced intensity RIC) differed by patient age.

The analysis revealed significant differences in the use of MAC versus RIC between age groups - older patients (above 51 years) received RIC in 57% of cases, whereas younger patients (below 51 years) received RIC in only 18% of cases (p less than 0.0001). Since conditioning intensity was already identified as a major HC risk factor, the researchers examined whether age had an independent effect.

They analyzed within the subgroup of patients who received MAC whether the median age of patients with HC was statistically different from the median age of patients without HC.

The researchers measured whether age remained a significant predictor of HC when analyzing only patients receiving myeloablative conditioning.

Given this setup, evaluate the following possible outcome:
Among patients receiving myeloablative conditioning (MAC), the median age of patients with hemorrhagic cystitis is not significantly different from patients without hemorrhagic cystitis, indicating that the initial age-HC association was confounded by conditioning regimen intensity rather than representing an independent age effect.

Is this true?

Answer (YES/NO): YES